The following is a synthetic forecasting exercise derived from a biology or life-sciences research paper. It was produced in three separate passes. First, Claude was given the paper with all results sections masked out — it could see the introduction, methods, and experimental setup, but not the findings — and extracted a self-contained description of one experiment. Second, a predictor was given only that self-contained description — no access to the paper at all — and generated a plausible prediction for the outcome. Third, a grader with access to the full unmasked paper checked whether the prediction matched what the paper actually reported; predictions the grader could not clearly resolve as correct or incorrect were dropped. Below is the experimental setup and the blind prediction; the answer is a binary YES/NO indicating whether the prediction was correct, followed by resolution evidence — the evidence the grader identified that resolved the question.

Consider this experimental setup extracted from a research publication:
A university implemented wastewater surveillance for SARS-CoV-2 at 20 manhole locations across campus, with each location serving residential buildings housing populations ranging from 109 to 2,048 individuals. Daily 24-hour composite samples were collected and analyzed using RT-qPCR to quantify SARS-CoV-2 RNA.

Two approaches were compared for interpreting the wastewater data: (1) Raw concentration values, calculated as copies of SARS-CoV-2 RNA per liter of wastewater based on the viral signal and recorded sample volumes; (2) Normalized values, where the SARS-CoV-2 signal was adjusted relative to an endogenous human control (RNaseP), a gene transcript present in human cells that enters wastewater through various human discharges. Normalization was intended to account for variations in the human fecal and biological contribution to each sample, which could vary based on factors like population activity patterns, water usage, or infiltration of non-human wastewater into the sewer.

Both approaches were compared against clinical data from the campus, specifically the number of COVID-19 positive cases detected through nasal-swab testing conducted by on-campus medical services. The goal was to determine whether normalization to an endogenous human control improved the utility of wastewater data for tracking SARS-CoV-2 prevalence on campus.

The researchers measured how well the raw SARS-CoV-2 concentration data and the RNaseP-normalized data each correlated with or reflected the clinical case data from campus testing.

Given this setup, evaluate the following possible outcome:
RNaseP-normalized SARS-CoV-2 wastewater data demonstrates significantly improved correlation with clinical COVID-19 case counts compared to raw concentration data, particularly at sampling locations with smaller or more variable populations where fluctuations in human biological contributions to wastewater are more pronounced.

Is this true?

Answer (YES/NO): NO